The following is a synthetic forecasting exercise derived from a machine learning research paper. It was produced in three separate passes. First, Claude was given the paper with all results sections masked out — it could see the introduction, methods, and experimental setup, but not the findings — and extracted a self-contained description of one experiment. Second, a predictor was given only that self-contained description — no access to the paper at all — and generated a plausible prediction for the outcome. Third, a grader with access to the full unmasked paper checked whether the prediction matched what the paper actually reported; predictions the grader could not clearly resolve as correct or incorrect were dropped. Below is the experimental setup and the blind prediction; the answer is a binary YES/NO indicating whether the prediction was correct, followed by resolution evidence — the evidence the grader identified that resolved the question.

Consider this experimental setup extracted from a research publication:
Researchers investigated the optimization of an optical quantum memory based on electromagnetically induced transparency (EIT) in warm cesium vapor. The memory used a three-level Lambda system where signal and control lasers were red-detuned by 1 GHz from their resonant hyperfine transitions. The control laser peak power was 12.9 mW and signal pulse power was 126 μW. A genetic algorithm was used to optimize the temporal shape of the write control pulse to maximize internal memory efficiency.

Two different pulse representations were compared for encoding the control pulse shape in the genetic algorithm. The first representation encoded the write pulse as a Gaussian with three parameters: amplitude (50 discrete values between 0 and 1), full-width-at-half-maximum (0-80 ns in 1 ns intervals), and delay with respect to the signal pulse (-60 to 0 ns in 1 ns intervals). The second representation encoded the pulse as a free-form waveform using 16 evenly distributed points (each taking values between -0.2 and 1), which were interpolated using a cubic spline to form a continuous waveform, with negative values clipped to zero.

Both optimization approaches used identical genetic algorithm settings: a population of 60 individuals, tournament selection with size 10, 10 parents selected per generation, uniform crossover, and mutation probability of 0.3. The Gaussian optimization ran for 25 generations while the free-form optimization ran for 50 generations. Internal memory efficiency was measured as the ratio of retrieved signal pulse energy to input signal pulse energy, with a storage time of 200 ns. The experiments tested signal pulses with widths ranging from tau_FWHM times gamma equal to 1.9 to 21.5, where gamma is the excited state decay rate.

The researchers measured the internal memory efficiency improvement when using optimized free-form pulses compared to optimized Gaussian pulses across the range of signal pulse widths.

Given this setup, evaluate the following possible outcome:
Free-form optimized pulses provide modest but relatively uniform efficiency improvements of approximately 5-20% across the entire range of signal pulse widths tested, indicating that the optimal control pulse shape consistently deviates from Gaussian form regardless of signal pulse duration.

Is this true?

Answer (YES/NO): NO